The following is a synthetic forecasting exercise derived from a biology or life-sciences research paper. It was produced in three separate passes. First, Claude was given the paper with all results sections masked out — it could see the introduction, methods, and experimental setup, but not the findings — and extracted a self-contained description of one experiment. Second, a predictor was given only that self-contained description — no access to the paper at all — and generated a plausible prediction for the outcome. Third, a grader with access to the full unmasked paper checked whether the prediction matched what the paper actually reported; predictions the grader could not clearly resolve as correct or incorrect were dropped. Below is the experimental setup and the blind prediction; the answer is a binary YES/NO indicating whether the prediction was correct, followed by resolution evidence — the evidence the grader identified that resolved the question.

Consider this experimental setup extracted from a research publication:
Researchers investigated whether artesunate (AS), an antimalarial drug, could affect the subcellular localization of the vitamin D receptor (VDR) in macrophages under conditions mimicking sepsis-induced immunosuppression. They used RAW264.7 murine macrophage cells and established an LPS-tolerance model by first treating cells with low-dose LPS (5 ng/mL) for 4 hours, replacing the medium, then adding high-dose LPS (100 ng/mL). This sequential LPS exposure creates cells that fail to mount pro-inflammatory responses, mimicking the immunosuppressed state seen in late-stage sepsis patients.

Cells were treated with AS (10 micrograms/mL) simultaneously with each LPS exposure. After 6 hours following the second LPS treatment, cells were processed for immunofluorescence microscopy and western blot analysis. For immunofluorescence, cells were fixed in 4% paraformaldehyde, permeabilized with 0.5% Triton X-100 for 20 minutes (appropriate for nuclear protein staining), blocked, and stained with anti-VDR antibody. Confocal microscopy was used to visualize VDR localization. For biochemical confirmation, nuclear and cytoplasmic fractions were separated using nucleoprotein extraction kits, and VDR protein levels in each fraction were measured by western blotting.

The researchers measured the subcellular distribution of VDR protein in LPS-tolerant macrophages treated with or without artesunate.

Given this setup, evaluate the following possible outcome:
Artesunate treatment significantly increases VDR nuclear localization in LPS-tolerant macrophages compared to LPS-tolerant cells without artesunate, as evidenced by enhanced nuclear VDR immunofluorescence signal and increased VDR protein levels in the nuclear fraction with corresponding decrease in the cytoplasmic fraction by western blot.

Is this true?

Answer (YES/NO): NO